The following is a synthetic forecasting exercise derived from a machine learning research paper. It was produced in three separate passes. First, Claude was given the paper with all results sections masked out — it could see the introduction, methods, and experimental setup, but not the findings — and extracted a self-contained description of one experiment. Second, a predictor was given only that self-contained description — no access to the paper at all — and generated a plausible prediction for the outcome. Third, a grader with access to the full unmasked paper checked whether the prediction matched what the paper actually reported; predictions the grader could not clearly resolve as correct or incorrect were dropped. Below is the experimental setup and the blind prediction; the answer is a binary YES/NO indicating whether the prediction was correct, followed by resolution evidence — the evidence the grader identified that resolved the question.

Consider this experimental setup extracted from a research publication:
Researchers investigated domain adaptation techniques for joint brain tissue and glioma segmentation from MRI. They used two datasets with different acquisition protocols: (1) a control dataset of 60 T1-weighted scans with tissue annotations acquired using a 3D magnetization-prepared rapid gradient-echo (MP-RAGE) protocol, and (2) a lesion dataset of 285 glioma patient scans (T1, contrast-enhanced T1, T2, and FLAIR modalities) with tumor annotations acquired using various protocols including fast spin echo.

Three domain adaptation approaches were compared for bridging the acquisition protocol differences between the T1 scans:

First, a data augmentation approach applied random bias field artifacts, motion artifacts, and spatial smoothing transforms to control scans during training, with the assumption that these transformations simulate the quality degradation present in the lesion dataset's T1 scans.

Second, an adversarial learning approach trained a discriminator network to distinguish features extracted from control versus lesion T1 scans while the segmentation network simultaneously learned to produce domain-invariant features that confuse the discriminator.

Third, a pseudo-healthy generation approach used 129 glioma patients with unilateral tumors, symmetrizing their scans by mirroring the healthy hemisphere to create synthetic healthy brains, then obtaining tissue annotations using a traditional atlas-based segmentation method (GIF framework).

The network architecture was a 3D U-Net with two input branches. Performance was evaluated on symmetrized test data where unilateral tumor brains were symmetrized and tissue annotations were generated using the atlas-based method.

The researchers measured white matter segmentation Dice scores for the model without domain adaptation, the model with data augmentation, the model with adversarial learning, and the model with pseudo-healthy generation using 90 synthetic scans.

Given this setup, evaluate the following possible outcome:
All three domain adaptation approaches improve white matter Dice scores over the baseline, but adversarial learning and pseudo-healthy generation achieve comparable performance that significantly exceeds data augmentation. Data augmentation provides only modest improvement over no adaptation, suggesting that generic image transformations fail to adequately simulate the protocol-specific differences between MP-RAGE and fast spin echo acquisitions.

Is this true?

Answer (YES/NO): NO